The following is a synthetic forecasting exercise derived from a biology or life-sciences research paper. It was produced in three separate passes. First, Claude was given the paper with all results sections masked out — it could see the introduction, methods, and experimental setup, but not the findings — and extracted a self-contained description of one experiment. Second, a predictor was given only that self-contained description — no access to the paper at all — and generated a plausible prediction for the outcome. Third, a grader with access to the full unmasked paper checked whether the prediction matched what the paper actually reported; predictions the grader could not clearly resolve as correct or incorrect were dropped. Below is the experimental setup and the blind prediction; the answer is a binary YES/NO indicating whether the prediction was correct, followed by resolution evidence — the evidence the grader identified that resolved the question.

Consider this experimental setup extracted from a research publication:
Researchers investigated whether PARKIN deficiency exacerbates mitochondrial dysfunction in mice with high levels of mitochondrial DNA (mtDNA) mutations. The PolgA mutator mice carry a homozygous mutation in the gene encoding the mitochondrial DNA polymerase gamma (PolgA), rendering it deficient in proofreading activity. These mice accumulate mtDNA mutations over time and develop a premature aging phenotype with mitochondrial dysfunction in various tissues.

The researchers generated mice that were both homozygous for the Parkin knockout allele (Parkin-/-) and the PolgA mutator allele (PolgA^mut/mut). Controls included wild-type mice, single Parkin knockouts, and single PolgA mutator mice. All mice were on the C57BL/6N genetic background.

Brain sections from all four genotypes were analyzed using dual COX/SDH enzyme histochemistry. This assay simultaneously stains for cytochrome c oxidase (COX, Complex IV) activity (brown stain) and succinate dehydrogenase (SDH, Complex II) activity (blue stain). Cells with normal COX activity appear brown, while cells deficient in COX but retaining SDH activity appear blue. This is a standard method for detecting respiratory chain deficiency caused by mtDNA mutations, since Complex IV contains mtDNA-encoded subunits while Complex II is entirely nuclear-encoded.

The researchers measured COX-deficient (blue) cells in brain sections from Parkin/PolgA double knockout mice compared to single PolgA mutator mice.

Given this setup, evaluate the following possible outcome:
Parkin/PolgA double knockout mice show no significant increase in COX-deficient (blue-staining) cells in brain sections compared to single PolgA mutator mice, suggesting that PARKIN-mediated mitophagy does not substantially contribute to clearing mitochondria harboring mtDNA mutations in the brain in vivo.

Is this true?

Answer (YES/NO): YES